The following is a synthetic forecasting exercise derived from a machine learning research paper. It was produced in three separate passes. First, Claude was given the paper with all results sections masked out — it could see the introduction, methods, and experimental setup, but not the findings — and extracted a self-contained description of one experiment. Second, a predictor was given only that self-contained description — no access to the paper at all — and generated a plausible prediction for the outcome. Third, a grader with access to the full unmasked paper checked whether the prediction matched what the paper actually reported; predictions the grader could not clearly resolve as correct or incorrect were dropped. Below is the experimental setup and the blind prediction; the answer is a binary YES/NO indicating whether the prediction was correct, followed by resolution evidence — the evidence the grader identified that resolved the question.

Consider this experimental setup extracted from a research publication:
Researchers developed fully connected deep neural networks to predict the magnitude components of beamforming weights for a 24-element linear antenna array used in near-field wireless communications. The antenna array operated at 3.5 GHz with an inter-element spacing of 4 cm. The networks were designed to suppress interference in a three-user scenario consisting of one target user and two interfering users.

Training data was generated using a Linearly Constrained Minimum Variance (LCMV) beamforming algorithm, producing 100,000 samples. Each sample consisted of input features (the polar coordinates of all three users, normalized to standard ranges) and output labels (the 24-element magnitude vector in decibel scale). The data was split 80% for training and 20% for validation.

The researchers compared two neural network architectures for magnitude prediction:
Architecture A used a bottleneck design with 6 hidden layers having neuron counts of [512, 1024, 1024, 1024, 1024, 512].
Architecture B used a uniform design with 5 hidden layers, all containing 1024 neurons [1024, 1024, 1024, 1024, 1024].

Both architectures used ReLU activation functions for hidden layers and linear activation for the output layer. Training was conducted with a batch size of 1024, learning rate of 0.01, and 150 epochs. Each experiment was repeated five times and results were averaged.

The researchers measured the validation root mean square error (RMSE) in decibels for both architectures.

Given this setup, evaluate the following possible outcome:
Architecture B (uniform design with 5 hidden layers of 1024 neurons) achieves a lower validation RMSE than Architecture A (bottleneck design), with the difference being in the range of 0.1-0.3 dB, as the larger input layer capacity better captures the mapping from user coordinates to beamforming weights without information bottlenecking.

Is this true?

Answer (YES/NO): NO